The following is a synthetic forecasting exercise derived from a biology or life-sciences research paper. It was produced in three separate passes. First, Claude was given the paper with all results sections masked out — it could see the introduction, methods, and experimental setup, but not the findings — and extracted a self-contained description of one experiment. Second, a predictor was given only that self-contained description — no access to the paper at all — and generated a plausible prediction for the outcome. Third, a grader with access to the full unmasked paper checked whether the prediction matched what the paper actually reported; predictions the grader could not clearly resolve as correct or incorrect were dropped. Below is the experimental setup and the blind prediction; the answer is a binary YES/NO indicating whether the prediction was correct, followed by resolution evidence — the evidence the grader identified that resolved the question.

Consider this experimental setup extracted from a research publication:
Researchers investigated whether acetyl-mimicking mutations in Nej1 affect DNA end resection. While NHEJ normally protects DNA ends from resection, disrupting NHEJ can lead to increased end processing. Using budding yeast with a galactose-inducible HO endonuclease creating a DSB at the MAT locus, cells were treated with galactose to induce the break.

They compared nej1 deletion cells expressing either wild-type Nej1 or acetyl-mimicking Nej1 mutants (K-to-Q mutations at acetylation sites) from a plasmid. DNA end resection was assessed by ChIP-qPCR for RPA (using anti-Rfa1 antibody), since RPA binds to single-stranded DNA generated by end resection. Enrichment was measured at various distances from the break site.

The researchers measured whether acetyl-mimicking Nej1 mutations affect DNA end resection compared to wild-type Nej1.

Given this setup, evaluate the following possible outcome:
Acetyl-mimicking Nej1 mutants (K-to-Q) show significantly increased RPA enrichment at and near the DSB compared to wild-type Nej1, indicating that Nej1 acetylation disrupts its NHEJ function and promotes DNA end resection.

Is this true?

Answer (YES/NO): YES